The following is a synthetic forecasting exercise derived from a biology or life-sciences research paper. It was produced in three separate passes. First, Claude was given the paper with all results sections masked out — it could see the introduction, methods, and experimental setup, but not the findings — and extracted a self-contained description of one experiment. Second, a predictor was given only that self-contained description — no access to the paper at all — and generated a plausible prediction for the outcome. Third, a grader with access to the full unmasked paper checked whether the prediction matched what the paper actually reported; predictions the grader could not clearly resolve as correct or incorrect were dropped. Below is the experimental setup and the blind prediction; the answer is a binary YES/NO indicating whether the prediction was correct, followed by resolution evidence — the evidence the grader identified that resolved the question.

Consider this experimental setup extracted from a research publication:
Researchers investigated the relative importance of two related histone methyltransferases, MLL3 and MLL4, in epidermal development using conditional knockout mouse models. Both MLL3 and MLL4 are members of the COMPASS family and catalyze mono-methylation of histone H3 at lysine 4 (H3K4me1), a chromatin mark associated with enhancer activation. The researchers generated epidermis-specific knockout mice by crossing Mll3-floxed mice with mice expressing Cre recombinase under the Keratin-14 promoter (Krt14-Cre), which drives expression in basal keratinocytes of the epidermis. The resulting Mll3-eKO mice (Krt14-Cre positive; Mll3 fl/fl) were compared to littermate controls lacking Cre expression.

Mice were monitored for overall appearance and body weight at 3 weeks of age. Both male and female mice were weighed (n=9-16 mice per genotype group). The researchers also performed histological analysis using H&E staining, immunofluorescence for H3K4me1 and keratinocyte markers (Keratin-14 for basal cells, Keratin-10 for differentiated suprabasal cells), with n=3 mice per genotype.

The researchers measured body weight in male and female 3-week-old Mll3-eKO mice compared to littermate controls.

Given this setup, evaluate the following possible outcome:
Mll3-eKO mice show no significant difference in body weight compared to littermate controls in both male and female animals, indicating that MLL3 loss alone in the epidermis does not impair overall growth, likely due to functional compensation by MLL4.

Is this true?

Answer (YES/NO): YES